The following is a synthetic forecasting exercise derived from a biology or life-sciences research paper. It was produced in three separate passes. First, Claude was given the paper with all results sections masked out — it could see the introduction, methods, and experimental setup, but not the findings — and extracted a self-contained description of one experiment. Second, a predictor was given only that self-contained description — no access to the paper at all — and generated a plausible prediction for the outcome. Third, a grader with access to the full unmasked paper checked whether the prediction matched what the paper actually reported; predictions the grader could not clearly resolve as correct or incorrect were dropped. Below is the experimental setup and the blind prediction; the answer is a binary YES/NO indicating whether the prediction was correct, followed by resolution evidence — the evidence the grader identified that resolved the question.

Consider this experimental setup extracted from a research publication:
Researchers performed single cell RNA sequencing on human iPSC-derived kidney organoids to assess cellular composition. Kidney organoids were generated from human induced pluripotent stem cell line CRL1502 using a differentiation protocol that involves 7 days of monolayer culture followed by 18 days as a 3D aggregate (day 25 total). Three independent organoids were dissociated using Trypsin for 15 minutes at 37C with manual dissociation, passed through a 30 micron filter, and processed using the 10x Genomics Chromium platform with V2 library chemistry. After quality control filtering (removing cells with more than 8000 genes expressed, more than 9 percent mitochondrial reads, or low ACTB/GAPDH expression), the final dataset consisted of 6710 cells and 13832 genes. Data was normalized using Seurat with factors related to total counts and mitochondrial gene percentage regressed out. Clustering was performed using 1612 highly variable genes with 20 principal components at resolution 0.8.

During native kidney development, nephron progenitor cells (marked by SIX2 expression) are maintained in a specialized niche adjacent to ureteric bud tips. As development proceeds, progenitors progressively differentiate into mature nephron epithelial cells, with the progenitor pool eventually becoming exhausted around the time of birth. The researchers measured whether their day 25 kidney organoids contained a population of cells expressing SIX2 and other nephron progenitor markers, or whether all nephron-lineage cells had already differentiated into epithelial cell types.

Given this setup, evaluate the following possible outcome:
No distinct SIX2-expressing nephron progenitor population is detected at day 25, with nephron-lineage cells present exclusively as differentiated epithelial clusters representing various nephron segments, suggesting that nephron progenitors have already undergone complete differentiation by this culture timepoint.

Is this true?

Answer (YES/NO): NO